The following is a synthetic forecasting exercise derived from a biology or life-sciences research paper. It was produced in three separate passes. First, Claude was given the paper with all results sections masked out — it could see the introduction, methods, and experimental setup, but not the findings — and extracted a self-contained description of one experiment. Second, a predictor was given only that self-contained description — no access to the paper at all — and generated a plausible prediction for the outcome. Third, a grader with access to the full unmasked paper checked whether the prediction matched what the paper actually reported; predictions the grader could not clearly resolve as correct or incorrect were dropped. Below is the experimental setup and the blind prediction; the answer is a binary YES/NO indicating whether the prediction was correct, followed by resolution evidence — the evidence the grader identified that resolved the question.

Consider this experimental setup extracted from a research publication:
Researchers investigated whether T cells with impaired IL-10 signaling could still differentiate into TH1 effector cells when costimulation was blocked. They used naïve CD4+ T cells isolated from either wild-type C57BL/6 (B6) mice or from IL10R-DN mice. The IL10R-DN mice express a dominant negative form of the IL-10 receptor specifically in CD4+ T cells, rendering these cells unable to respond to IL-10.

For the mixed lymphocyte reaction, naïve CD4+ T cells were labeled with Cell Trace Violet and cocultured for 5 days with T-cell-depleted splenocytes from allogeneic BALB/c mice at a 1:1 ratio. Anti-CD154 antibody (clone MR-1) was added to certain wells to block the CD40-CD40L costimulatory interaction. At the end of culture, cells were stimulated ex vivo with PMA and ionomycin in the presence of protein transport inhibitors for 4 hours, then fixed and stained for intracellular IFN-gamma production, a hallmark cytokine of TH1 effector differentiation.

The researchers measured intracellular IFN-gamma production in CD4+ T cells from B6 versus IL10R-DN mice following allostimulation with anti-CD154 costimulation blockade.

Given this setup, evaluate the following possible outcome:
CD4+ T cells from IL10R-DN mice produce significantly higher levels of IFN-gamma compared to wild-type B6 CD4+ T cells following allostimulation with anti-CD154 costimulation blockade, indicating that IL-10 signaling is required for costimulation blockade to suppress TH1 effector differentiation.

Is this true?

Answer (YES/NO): YES